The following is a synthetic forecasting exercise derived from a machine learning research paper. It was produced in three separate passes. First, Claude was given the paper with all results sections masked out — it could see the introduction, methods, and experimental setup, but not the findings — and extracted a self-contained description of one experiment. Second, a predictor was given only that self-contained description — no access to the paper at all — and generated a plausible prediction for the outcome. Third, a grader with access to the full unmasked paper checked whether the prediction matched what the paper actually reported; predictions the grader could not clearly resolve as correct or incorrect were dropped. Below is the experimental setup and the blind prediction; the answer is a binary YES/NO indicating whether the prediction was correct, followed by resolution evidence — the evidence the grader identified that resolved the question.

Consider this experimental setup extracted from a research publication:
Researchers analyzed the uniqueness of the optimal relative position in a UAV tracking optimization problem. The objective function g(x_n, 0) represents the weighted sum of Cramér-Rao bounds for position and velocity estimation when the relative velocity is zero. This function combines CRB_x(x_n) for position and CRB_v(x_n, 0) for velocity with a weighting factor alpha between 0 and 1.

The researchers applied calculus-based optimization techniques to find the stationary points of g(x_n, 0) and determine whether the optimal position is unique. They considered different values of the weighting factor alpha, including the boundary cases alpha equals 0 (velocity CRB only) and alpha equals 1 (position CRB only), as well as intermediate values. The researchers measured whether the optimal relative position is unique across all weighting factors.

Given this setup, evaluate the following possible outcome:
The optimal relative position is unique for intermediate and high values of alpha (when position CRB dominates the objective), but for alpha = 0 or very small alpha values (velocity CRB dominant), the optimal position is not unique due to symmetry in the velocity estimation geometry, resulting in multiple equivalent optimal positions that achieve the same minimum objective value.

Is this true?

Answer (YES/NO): NO